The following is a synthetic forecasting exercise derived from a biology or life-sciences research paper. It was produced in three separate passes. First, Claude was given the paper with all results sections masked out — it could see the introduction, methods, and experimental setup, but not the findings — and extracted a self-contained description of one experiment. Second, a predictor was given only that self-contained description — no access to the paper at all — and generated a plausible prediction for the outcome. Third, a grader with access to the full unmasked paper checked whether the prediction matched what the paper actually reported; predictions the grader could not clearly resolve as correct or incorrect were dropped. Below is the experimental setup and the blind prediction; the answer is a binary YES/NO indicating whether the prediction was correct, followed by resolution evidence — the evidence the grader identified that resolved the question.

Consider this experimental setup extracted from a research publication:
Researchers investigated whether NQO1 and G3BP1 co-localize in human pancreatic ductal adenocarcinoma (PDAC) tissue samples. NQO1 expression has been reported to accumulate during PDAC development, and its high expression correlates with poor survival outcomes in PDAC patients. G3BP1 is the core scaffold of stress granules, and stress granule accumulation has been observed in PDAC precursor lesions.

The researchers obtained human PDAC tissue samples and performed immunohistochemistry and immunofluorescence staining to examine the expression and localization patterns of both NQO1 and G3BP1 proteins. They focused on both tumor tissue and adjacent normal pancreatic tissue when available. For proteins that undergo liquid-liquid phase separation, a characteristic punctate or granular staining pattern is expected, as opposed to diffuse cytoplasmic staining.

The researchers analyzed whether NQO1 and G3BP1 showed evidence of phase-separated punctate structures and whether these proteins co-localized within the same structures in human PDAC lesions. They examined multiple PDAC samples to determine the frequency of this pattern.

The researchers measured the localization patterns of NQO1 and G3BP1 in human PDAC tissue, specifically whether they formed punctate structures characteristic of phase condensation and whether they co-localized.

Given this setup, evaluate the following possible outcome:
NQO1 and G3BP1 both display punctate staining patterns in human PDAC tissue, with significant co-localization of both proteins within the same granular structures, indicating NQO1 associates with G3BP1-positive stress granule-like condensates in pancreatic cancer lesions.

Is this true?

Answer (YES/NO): YES